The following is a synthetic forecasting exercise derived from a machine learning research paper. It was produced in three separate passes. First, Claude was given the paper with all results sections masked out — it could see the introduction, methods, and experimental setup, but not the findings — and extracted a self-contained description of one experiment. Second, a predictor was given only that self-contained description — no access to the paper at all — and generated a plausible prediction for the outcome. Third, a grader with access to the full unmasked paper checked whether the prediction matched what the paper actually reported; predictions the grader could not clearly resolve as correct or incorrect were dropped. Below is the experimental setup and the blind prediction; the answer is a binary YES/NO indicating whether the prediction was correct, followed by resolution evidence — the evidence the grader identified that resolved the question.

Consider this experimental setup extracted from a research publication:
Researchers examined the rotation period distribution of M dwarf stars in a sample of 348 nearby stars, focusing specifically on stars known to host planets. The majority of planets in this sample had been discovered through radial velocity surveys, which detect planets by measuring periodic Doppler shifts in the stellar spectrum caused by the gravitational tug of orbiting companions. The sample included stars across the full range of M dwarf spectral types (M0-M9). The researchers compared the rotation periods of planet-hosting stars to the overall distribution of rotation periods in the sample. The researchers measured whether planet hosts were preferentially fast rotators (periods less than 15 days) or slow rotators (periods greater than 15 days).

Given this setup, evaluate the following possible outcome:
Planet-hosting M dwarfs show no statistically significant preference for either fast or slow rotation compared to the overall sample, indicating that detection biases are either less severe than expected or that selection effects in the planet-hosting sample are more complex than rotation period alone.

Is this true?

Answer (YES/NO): NO